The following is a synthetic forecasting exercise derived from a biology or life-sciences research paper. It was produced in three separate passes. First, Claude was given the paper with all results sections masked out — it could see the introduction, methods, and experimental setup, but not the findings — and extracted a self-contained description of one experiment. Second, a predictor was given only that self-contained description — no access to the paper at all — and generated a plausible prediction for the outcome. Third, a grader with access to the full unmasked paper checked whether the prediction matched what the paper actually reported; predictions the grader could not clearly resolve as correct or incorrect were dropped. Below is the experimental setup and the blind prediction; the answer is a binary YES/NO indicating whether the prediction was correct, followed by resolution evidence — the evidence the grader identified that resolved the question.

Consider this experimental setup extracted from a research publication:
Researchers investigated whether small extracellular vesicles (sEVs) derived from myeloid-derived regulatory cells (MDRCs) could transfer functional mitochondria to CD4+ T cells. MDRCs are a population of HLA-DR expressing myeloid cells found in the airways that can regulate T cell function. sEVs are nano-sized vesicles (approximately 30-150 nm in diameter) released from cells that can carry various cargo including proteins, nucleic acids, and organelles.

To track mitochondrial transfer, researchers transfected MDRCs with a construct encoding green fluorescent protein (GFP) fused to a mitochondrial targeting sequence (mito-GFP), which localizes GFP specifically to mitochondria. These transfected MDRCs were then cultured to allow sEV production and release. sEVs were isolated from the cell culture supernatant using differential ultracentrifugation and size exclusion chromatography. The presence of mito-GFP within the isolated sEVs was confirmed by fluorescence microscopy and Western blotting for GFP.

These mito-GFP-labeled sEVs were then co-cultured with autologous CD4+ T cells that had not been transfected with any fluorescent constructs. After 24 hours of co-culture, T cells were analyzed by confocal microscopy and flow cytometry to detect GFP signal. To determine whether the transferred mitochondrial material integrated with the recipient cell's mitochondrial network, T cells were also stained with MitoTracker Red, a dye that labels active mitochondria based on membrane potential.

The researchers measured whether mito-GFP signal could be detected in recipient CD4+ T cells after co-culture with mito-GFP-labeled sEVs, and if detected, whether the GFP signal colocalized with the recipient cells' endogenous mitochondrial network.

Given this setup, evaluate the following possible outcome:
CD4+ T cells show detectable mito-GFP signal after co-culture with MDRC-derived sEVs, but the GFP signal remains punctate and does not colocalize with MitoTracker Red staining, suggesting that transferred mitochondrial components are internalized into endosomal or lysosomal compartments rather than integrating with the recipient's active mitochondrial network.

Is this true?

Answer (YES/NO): NO